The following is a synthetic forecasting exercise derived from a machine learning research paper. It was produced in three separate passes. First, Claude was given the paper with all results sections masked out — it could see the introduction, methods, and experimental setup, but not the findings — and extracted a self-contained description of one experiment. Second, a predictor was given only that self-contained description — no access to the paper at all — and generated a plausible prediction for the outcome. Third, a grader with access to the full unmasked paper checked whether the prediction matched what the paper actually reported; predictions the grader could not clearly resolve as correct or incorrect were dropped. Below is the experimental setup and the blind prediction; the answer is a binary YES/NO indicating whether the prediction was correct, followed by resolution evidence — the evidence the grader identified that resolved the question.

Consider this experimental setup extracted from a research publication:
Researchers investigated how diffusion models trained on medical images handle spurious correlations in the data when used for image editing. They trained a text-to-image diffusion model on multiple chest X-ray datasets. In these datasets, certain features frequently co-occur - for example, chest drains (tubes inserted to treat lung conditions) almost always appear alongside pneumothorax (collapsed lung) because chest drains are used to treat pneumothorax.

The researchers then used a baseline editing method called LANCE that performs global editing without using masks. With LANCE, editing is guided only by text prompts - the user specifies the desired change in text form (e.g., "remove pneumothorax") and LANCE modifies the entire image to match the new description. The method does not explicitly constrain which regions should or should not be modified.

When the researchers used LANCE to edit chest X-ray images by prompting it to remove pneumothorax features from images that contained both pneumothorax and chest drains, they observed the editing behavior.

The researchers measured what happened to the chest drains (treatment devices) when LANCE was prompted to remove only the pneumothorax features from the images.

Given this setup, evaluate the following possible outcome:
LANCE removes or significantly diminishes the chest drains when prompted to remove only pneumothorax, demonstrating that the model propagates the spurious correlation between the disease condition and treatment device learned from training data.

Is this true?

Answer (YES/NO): YES